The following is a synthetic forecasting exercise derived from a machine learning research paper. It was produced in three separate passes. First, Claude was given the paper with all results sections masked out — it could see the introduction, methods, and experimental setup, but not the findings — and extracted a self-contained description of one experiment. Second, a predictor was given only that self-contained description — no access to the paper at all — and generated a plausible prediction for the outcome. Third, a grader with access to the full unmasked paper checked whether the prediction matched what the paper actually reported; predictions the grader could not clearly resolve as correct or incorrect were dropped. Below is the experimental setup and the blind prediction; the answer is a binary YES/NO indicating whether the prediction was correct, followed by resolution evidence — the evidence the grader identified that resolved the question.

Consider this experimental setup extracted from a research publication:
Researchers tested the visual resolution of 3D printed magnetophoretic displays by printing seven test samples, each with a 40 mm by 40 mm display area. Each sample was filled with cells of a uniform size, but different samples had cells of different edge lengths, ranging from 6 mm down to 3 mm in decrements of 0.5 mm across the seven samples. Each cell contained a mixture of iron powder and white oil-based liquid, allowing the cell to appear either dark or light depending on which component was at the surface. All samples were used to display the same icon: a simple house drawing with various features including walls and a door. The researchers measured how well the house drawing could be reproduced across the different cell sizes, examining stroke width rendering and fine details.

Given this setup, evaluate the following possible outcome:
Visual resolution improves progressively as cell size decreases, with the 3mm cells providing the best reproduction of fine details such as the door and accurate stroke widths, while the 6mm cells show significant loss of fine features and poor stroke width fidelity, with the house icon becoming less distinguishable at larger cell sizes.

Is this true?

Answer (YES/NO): NO